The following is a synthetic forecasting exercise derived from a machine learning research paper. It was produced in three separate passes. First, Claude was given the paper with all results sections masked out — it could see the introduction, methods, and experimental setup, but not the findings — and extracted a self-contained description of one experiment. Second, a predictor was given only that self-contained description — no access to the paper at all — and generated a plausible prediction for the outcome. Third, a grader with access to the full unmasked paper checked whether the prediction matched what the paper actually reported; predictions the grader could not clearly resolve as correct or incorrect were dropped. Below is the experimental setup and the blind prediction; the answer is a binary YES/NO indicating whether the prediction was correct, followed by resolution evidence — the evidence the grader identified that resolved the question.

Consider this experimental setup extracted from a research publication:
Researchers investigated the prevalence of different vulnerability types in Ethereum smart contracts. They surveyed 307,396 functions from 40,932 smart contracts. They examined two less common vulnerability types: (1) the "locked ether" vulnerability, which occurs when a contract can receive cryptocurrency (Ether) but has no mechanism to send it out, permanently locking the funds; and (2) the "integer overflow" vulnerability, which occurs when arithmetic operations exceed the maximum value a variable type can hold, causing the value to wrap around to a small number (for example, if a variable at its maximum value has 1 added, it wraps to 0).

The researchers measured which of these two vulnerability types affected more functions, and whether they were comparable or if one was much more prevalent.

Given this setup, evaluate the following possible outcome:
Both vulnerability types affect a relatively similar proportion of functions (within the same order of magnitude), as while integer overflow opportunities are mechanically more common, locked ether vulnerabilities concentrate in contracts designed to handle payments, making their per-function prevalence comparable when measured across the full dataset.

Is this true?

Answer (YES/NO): YES